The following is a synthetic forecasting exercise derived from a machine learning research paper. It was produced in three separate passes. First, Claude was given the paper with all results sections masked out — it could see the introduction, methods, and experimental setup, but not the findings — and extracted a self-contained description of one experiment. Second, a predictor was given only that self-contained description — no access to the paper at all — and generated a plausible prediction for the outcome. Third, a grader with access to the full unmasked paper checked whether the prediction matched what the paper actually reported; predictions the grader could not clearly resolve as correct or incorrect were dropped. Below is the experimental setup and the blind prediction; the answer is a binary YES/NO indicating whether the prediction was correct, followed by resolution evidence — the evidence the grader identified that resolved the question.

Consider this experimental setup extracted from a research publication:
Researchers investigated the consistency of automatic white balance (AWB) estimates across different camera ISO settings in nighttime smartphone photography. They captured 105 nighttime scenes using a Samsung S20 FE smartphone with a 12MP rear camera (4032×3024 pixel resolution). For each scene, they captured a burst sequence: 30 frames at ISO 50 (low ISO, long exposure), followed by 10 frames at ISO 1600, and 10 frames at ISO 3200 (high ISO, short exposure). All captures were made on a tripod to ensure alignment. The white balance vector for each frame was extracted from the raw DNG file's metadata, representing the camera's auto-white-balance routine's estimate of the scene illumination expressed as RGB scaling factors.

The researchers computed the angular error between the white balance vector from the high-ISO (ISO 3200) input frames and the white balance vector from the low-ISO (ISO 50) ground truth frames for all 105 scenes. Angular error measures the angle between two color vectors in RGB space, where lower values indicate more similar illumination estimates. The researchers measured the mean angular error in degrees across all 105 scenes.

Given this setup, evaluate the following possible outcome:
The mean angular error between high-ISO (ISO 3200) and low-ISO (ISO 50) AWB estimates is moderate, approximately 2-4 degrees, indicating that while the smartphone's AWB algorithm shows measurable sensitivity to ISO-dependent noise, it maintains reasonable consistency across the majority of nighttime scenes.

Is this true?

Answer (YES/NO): NO